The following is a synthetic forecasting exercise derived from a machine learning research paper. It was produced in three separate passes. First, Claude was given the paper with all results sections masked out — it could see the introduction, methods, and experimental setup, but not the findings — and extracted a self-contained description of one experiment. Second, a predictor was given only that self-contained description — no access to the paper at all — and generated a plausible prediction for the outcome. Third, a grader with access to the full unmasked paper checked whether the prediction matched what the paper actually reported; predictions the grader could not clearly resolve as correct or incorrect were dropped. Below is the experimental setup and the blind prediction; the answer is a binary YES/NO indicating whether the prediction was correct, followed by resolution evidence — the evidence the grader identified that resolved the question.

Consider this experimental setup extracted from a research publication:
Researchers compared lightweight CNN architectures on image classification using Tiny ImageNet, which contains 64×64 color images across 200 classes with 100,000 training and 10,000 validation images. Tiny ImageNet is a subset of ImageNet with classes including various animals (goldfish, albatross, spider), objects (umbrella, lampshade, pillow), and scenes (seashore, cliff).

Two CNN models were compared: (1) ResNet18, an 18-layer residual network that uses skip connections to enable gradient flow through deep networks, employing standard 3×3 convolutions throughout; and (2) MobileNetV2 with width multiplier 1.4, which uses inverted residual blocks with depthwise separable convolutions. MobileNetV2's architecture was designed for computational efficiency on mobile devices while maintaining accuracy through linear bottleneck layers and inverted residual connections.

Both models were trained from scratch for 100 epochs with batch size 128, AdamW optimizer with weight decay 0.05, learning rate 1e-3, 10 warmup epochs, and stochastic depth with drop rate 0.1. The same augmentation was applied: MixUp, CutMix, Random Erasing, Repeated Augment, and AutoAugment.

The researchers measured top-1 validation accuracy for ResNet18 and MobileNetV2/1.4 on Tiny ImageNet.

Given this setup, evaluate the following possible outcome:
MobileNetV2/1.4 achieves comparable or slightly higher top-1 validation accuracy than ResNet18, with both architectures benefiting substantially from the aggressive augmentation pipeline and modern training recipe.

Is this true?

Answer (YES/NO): NO